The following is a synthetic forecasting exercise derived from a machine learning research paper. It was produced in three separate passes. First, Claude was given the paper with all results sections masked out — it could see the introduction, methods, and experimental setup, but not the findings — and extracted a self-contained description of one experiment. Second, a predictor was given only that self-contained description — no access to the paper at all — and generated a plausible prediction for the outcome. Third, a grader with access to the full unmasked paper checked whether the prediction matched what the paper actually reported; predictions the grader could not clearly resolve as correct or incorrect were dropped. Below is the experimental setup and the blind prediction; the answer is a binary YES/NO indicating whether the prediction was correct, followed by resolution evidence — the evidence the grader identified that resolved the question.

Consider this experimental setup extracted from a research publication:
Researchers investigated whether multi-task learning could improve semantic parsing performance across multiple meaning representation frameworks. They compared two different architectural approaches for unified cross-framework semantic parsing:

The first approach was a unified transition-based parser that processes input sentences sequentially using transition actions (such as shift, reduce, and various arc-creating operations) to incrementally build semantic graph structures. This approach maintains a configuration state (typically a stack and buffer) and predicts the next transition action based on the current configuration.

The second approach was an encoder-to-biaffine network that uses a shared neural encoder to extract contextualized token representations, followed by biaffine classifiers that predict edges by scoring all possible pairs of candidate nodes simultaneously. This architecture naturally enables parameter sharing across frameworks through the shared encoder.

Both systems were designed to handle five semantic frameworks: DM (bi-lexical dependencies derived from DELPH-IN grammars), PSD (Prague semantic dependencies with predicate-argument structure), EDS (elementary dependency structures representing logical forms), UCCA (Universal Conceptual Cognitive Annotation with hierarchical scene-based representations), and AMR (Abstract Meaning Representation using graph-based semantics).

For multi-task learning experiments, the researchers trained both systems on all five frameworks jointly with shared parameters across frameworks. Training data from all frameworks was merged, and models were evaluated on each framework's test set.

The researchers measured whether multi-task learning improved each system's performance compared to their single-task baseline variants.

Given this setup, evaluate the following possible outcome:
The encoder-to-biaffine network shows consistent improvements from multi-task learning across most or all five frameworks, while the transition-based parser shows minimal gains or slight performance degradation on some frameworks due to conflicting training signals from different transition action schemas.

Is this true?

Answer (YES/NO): YES